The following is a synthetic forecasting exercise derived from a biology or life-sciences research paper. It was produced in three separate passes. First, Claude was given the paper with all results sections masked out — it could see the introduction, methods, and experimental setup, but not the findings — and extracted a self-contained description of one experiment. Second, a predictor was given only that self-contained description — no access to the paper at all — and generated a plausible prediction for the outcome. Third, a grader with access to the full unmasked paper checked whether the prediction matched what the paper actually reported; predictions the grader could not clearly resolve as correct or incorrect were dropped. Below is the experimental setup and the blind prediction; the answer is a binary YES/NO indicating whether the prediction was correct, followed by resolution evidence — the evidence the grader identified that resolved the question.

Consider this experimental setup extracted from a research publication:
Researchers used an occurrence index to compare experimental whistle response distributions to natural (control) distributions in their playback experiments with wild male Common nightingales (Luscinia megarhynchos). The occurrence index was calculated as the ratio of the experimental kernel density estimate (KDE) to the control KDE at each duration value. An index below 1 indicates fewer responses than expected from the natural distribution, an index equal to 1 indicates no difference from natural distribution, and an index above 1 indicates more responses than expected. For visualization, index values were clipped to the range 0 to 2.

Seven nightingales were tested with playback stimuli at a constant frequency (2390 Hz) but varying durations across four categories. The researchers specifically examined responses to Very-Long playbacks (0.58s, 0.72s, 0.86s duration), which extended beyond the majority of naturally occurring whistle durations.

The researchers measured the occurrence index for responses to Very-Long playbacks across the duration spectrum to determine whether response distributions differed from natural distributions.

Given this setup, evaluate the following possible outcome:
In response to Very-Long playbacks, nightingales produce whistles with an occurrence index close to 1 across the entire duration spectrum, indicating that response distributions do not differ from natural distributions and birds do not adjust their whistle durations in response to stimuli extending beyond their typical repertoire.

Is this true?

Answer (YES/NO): NO